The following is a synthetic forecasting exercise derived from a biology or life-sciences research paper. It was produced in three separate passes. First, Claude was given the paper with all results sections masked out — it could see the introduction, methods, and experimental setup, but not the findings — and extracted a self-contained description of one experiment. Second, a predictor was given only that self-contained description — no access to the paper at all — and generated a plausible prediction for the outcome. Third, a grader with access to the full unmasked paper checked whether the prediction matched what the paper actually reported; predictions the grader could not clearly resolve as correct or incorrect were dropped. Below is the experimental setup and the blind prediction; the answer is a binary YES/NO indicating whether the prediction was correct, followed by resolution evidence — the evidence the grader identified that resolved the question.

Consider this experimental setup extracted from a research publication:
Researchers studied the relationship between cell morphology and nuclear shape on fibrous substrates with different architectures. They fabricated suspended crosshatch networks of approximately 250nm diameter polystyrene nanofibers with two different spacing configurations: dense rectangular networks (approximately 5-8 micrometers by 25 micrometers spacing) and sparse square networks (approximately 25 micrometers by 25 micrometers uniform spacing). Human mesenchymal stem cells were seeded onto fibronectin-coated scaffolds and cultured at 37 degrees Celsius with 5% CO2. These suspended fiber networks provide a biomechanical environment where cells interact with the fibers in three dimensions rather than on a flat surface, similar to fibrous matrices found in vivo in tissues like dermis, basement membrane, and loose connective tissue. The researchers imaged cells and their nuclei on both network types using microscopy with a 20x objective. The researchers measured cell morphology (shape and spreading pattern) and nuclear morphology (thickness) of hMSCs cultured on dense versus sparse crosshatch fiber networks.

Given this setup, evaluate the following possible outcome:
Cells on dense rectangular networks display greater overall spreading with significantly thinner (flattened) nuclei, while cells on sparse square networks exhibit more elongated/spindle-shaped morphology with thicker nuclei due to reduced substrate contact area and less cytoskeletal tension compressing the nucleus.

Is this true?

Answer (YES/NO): NO